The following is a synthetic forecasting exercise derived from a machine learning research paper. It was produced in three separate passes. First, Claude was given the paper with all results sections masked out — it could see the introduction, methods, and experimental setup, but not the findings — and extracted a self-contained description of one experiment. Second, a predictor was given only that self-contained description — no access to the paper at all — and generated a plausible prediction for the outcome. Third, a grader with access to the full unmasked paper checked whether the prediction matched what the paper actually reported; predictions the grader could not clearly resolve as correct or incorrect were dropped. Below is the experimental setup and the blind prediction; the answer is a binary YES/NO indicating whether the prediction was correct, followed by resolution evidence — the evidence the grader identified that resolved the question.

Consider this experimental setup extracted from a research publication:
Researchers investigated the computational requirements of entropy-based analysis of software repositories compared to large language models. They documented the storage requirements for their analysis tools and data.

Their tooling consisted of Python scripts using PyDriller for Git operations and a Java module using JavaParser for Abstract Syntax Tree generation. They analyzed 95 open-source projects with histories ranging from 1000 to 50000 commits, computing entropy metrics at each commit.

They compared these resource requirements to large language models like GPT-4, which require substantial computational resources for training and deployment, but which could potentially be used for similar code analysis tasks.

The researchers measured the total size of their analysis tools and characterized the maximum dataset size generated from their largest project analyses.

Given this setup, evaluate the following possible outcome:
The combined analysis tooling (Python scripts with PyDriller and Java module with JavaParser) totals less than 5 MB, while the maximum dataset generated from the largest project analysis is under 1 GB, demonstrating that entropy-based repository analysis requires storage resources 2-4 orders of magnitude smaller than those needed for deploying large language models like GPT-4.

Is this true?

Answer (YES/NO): NO